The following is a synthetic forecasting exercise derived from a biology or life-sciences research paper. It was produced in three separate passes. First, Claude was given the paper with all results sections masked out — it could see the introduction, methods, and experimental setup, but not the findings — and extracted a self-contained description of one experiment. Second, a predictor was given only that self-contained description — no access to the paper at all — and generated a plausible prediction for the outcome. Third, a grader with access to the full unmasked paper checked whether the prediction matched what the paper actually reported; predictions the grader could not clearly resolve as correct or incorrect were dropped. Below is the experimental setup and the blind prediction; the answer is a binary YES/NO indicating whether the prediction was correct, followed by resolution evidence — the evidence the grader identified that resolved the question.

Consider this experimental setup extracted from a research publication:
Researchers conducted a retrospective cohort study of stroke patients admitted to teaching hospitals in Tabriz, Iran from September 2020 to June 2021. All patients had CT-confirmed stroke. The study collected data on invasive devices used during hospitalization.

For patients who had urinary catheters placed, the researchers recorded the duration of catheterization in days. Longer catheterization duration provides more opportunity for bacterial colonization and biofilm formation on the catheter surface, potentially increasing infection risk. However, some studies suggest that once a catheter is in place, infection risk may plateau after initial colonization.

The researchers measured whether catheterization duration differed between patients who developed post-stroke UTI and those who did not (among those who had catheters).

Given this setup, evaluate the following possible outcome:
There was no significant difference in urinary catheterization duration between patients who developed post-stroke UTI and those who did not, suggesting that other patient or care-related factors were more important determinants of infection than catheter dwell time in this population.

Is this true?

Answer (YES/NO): NO